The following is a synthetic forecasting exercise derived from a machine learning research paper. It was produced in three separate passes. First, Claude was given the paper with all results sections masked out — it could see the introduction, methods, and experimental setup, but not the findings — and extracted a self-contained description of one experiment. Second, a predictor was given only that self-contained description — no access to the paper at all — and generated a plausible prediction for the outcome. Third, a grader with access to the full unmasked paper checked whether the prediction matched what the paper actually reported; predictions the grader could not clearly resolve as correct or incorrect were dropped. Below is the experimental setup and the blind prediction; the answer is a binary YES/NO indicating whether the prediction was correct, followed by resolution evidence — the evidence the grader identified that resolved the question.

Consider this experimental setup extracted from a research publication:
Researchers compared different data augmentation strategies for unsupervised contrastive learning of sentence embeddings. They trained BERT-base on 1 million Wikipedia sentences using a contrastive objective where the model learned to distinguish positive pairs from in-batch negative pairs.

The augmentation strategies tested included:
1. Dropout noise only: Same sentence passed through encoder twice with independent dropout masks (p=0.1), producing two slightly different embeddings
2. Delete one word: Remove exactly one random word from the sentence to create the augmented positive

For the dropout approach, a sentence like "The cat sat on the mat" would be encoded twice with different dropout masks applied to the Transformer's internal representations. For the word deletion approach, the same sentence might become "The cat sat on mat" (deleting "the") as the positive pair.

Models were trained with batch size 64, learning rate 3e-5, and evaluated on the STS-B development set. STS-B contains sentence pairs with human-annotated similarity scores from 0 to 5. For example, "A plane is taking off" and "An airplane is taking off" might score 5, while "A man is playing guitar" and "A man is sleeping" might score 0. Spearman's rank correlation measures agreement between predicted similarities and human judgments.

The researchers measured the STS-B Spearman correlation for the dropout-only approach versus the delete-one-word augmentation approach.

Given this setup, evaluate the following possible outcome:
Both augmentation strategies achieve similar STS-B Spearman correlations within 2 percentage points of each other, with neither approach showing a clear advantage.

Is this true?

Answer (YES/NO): NO